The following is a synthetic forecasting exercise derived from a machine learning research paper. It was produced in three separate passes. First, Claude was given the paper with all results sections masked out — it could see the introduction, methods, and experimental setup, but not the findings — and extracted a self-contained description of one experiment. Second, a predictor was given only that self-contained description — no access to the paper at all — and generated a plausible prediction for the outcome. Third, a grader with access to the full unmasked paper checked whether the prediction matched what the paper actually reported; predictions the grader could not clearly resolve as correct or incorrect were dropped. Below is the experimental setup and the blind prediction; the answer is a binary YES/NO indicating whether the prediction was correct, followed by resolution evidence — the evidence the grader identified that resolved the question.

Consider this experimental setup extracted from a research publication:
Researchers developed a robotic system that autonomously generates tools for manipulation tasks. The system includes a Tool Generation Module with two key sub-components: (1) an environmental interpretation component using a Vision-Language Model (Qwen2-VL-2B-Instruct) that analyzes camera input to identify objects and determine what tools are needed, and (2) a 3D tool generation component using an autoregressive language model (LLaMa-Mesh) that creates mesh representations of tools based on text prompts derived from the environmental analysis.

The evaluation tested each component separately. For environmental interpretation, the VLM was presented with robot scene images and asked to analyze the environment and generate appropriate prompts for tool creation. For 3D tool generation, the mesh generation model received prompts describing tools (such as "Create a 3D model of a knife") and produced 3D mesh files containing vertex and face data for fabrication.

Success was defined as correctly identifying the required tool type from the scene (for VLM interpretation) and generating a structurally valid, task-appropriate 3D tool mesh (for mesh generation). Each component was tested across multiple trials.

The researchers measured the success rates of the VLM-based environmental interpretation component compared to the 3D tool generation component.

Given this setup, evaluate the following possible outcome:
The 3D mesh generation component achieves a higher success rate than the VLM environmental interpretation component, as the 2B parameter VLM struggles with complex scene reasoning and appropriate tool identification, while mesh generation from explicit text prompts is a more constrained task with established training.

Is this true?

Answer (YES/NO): YES